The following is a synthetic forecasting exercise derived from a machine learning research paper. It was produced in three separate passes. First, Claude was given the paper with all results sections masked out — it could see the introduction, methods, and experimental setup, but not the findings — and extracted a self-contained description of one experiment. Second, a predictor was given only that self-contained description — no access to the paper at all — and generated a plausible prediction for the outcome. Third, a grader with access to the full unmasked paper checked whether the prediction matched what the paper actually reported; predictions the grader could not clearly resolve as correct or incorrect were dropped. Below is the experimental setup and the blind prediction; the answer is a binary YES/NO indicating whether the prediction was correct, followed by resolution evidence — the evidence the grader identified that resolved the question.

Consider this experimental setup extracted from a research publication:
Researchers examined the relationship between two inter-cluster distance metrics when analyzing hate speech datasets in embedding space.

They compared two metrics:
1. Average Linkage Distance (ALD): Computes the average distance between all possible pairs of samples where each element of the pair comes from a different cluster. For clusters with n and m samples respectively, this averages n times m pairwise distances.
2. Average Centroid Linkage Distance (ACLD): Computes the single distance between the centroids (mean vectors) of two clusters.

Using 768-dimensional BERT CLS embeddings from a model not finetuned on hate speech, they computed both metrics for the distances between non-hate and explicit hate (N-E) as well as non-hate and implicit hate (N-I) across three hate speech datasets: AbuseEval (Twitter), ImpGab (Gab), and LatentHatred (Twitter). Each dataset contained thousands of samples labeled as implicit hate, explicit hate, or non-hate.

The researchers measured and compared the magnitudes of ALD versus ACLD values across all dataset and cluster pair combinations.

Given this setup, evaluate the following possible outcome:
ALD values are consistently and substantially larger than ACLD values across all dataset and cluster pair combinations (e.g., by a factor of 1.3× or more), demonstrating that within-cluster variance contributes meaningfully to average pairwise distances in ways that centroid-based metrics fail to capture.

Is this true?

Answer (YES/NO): YES